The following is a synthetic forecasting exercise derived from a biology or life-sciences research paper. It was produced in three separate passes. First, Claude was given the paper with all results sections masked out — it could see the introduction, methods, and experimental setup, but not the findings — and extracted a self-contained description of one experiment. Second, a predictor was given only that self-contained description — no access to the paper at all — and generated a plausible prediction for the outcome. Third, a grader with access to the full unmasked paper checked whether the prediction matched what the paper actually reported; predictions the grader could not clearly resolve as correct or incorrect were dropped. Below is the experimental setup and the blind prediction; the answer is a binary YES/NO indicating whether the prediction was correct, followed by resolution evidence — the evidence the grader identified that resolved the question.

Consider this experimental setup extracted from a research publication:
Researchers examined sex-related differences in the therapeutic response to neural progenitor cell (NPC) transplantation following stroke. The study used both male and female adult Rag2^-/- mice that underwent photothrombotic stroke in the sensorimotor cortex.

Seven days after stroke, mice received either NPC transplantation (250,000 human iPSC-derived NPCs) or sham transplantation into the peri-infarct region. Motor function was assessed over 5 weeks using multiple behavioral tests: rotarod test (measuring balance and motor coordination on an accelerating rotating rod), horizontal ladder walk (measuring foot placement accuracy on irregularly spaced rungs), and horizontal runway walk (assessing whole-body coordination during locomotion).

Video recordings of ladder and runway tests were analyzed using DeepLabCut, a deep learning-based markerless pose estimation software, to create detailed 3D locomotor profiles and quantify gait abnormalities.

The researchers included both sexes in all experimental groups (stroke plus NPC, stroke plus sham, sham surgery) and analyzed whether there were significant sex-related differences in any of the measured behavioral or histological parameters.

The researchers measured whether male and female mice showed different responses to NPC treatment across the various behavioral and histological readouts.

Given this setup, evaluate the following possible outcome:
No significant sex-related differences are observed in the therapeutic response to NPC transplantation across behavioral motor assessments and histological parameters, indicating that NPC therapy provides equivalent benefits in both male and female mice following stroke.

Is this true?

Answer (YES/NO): YES